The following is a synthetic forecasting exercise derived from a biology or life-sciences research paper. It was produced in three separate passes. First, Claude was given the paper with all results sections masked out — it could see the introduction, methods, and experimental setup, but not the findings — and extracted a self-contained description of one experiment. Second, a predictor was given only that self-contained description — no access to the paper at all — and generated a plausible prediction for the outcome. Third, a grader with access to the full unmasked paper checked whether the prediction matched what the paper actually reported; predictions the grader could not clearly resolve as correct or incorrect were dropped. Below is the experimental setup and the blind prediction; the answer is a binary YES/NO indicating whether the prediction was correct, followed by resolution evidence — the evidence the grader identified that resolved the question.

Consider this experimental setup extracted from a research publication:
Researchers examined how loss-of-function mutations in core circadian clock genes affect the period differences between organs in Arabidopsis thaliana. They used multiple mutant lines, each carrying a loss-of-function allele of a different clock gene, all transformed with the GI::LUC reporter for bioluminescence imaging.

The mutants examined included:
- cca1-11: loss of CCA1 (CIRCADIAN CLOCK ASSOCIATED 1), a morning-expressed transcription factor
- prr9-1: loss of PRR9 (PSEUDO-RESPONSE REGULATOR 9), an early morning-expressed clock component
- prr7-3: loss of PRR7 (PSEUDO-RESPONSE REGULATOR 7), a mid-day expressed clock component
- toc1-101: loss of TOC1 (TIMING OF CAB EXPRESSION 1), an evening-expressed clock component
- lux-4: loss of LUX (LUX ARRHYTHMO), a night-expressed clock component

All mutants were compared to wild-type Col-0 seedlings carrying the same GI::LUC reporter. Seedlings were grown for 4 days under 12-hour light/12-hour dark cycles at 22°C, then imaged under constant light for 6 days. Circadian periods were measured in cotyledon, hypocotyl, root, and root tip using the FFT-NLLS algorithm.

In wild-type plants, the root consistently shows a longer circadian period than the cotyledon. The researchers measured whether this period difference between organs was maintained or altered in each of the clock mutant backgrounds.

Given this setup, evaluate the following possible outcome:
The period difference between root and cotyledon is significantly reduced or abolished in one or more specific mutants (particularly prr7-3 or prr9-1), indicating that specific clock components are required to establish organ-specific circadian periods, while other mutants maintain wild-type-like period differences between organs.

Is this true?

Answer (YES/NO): NO